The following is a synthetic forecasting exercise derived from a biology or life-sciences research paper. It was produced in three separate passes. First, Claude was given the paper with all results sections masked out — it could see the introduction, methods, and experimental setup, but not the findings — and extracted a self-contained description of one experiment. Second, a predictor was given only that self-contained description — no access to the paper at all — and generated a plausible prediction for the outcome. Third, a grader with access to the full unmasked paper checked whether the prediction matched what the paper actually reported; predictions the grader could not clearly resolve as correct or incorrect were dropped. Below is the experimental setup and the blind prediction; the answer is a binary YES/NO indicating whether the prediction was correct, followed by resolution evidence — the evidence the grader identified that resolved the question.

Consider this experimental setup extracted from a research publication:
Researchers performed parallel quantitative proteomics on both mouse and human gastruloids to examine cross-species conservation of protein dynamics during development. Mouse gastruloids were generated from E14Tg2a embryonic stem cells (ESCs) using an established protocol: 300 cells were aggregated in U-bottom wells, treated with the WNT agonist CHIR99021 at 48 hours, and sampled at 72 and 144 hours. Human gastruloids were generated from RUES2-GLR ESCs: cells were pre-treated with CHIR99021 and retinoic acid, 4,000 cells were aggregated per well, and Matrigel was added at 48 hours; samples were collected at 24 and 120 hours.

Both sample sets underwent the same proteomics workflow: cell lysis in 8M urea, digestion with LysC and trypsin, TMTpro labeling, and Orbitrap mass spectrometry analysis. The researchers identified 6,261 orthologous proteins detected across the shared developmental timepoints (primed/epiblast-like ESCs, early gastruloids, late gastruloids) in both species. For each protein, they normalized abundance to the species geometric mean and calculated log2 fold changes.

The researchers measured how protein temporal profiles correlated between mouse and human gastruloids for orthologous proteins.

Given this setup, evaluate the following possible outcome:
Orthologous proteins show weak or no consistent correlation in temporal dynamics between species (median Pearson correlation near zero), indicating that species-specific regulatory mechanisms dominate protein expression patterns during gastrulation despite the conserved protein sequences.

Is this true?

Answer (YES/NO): NO